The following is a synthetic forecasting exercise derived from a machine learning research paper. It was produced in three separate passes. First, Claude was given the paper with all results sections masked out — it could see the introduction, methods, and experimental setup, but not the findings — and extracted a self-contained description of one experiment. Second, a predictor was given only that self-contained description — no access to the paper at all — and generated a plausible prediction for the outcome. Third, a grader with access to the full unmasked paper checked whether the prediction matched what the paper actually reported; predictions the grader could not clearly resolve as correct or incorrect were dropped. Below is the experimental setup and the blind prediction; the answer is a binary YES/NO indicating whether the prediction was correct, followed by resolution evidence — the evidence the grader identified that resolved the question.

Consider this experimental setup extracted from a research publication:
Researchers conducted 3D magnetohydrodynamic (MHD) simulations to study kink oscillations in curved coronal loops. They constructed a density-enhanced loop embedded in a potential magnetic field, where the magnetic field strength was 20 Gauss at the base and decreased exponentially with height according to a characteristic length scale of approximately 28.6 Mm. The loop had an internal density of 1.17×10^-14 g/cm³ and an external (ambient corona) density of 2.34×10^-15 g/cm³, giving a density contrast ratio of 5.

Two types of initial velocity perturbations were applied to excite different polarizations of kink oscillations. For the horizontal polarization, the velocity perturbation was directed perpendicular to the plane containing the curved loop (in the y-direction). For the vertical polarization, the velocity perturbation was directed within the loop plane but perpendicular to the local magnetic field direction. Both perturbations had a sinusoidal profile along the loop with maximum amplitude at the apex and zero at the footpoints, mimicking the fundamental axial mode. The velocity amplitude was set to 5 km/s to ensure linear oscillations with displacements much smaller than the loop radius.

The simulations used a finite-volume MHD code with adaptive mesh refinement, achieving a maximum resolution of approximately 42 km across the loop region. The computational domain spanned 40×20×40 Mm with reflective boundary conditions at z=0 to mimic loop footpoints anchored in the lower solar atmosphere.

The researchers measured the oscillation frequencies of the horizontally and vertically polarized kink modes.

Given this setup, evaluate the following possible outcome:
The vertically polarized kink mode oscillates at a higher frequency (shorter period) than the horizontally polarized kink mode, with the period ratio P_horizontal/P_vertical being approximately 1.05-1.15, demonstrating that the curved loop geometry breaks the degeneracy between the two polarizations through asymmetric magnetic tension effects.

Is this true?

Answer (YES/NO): NO